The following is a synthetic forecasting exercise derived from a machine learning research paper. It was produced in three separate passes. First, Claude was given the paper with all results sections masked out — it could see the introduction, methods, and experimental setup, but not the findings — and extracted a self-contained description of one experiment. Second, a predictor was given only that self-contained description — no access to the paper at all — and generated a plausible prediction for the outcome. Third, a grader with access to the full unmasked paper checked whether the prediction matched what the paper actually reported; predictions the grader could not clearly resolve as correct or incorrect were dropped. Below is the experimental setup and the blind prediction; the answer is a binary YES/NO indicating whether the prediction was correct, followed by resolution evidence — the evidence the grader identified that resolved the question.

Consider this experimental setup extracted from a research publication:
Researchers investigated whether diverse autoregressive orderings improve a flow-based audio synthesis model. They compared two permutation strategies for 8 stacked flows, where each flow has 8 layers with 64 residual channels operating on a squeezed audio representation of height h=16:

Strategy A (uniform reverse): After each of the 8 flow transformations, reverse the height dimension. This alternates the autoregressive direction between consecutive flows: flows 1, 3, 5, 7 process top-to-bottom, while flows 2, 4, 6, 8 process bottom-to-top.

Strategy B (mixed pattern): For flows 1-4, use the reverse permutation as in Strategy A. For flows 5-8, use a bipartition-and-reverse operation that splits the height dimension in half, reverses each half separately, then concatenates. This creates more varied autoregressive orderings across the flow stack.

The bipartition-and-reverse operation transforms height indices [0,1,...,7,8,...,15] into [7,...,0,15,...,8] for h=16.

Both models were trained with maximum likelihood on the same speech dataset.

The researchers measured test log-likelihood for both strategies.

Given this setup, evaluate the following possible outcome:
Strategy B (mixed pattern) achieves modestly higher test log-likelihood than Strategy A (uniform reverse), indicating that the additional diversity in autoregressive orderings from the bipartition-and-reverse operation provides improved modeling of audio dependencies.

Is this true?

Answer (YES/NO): YES